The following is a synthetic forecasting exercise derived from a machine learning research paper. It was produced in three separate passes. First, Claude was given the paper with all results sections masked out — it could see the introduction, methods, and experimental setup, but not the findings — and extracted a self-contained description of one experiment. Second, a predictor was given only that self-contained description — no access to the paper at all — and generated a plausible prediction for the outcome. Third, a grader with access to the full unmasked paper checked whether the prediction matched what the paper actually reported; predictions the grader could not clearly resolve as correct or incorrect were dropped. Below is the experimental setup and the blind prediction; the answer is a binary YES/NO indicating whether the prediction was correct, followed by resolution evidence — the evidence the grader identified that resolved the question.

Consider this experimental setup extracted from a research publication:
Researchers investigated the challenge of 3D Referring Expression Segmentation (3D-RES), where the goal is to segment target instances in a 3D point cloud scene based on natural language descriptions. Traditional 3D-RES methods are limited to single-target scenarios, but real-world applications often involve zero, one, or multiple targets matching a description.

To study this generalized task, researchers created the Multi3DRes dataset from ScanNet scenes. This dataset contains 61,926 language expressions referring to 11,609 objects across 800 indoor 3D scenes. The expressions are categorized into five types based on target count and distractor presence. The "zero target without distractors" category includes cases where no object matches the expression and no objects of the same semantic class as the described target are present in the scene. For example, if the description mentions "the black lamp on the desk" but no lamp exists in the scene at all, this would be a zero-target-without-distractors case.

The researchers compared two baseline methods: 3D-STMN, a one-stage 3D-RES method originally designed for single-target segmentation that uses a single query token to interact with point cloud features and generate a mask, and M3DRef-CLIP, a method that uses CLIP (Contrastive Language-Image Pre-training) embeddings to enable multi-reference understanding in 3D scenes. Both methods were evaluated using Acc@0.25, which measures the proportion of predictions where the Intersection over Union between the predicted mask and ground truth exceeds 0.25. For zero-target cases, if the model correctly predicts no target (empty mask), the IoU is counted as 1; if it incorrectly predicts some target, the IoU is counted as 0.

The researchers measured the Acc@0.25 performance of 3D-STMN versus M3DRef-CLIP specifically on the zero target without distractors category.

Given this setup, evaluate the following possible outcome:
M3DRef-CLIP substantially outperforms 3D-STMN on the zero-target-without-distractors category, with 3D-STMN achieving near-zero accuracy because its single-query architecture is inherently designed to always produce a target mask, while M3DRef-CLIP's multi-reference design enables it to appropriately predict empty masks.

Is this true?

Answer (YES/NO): NO